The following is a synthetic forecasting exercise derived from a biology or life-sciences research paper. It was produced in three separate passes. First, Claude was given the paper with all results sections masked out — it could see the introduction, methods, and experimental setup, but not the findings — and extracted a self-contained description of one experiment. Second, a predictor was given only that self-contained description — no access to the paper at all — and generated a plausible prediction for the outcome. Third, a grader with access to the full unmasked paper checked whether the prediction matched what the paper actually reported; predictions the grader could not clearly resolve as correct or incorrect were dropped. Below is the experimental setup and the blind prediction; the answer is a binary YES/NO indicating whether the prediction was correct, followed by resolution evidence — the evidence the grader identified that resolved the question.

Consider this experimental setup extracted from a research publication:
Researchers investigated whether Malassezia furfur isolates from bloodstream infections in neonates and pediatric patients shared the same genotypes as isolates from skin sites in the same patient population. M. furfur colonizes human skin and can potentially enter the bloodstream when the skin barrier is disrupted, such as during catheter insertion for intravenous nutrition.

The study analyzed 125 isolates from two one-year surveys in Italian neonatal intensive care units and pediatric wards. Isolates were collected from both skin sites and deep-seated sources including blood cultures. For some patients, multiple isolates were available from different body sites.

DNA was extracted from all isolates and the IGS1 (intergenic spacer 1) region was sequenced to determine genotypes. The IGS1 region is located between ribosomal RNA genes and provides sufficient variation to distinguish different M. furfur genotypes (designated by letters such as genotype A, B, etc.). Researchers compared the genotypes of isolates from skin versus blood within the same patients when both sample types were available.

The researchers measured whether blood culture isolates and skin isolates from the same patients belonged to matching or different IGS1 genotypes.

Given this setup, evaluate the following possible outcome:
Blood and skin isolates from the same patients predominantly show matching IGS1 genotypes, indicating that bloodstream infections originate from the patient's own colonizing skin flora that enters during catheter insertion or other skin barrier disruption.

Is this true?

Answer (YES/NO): YES